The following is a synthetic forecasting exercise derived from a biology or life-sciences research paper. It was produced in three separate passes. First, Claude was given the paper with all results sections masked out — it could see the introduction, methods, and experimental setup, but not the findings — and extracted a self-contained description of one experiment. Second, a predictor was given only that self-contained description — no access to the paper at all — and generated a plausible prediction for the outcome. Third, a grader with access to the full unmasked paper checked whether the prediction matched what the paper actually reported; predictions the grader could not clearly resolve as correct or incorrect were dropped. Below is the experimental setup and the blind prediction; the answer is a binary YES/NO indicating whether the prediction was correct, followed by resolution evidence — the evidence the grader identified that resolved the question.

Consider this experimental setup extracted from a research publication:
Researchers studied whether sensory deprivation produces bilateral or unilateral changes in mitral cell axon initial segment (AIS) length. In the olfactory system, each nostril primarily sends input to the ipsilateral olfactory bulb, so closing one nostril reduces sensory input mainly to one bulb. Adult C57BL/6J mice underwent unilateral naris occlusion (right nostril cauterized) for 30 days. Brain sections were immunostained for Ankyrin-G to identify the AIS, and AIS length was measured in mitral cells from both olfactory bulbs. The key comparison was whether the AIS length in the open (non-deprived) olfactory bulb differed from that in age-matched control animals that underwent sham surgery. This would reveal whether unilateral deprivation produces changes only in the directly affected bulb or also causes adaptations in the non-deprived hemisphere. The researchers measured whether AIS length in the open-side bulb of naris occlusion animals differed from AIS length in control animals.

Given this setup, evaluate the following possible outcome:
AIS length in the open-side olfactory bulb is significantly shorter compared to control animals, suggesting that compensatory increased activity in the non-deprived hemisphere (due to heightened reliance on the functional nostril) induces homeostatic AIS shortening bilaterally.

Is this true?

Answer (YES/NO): NO